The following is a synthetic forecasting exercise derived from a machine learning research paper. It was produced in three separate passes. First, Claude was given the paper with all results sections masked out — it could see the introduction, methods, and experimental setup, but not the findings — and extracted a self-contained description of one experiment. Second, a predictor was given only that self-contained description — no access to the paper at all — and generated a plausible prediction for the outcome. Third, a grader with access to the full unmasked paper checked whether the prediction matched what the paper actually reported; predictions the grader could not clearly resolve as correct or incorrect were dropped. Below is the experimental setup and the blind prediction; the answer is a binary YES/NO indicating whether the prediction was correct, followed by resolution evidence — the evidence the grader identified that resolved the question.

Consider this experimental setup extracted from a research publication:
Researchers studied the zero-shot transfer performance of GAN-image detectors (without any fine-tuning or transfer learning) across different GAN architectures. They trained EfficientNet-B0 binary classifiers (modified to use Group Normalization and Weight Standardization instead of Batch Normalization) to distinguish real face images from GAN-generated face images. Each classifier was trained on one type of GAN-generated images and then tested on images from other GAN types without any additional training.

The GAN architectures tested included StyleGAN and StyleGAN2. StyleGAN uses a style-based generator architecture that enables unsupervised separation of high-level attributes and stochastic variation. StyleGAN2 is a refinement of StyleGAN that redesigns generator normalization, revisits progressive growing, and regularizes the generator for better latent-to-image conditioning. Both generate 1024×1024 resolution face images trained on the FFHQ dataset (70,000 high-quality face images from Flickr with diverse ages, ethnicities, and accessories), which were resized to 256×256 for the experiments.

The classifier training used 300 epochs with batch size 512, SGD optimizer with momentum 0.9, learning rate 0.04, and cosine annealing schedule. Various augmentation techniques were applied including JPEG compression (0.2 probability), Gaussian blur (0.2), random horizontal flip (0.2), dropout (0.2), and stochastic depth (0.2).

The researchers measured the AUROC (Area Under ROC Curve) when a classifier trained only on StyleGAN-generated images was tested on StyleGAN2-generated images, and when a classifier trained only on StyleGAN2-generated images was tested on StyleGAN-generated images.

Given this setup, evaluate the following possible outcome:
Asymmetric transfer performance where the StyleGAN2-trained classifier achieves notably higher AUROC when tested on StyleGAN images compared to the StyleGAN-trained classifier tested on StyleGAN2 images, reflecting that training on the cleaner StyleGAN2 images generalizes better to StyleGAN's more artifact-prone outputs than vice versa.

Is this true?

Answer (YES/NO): NO